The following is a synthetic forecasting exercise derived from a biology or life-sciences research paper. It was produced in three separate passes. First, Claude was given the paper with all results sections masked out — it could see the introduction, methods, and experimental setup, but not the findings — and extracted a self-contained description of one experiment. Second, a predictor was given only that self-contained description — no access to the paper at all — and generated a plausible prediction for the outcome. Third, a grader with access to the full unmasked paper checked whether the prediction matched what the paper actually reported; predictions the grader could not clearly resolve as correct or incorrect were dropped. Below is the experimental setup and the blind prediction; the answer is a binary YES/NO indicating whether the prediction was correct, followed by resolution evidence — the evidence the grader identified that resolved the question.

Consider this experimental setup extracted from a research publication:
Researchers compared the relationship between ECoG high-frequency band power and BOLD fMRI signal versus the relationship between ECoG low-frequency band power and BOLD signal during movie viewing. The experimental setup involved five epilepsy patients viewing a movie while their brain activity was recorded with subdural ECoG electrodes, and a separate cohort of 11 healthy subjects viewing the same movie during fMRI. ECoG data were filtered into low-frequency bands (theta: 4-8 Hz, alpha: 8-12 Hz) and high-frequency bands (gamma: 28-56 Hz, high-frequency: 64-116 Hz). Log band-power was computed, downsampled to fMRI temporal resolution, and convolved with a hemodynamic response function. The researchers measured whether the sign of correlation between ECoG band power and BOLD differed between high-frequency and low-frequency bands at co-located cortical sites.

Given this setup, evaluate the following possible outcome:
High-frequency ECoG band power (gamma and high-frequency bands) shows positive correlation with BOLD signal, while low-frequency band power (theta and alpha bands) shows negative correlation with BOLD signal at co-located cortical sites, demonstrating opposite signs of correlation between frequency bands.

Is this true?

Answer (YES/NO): YES